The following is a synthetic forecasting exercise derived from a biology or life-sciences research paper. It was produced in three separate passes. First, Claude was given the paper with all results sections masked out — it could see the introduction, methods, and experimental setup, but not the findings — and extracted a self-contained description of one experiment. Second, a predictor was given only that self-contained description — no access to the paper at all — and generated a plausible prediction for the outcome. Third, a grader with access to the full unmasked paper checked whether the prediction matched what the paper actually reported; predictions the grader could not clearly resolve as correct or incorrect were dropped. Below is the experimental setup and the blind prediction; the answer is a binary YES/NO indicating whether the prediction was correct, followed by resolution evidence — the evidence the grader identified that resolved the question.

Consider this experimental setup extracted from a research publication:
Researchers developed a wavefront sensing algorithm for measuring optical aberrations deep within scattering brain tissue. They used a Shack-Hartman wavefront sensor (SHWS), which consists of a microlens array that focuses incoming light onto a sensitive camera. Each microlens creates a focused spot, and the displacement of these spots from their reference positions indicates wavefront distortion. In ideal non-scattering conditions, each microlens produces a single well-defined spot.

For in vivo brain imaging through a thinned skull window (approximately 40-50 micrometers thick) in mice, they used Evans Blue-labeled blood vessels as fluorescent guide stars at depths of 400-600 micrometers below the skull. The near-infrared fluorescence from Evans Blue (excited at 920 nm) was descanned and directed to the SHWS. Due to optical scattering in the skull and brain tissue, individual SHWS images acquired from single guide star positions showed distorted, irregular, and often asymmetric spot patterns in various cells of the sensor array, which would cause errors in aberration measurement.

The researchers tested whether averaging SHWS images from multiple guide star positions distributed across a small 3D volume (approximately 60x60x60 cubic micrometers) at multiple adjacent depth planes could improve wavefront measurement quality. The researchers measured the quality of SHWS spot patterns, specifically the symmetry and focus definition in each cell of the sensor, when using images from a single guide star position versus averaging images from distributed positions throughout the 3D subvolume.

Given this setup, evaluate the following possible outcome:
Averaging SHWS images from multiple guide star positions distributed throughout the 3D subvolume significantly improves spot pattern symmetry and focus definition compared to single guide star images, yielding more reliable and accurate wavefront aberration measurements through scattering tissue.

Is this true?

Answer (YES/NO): YES